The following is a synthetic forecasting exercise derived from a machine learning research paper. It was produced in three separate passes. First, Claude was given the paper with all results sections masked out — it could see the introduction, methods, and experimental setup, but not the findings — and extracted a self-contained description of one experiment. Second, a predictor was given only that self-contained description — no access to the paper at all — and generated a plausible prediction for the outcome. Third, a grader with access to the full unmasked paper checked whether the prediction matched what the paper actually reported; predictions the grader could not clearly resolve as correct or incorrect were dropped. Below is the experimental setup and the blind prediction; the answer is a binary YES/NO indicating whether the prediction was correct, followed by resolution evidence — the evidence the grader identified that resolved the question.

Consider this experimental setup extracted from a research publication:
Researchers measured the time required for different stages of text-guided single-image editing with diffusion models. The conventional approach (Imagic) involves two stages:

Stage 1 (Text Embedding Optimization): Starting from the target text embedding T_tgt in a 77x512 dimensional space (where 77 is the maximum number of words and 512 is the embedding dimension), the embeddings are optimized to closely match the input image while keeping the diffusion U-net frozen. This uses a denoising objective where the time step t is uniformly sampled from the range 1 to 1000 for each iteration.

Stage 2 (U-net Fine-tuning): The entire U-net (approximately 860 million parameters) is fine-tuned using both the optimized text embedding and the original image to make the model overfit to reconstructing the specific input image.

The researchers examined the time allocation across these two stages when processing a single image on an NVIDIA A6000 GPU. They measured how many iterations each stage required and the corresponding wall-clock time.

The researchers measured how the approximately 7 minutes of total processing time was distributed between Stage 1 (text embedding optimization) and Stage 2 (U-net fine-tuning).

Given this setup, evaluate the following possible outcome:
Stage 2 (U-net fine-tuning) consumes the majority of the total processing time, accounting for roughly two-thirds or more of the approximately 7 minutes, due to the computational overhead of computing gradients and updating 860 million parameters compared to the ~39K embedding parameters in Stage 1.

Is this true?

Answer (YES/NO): YES